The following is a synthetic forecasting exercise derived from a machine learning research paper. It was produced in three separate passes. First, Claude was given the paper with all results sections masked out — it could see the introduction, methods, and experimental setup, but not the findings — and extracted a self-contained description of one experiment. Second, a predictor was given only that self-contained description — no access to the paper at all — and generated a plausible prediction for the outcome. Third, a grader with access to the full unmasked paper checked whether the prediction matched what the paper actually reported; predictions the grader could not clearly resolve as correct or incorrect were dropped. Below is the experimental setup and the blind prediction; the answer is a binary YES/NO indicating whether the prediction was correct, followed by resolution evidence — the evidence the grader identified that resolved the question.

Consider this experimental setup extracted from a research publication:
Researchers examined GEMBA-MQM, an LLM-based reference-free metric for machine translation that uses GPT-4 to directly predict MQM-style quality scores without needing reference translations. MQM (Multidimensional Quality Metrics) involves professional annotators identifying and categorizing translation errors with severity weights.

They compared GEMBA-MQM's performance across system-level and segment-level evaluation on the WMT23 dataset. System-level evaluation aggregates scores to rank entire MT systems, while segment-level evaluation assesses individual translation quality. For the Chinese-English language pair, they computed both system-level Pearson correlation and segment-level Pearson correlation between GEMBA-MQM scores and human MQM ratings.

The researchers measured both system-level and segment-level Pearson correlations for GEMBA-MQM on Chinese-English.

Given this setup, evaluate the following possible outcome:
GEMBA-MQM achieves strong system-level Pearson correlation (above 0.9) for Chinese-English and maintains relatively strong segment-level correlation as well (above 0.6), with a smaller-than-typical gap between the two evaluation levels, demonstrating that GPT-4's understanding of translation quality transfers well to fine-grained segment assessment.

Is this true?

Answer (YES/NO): NO